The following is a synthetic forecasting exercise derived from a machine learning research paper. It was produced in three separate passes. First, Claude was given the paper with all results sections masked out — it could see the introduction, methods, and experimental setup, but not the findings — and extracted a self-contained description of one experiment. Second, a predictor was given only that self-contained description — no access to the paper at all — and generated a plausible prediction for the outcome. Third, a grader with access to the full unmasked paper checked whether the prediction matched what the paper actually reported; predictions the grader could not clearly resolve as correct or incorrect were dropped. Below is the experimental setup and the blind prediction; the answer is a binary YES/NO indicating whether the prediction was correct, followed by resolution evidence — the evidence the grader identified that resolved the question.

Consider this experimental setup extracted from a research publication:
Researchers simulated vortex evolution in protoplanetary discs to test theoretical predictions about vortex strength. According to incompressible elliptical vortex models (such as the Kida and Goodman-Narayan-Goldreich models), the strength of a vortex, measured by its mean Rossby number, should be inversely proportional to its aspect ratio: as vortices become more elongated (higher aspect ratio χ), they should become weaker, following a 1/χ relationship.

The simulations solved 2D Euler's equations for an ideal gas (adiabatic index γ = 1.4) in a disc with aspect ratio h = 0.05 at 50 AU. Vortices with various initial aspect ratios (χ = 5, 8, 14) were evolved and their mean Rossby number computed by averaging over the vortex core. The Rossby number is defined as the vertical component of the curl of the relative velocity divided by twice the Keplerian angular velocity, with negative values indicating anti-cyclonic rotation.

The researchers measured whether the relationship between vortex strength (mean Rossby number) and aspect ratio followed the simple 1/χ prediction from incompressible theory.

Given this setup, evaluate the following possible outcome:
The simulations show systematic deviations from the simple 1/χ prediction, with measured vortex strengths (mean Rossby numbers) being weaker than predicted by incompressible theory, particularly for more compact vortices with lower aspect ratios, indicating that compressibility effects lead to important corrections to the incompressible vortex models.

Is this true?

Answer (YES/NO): NO